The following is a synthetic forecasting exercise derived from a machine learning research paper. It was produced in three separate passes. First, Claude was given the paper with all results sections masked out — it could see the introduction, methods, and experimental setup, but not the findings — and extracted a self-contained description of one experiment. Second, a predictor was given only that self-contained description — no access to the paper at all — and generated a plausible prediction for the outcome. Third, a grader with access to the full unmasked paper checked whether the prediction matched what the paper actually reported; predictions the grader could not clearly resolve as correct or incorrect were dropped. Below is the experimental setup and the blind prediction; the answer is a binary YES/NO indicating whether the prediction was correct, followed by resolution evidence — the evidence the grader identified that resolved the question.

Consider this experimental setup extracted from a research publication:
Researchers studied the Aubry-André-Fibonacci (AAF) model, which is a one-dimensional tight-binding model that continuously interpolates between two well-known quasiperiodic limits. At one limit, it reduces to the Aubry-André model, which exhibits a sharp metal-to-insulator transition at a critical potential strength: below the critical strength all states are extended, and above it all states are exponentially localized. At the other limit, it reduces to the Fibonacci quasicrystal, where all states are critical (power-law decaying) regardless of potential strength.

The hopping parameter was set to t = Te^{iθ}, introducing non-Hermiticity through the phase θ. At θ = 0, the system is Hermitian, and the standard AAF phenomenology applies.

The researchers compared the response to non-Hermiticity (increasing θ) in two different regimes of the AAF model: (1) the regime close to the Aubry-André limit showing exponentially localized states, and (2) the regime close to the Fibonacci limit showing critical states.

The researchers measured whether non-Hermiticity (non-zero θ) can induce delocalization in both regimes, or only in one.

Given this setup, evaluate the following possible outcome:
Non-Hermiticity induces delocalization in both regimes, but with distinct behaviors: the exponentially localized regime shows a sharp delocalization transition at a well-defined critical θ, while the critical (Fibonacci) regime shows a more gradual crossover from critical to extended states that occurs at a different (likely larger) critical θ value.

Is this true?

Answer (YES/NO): NO